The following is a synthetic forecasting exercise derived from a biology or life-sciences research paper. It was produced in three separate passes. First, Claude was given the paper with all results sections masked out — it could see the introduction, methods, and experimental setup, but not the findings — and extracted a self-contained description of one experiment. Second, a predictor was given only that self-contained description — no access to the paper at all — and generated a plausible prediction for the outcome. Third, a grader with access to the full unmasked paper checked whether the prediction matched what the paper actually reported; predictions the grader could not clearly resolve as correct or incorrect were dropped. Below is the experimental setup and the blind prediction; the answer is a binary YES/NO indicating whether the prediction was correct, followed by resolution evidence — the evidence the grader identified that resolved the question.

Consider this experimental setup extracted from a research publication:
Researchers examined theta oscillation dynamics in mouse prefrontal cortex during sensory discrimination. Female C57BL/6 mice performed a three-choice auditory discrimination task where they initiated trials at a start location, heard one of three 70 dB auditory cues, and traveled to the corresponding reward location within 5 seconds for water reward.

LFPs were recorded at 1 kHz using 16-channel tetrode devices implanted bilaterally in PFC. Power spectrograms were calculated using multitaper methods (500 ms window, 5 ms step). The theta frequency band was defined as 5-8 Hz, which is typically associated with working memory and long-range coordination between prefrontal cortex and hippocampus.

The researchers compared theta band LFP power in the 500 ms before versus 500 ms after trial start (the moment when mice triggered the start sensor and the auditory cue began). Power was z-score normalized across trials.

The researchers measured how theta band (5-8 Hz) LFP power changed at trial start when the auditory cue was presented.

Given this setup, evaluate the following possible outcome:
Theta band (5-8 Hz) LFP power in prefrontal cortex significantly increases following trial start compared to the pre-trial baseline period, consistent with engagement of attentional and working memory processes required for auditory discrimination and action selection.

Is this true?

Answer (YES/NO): NO